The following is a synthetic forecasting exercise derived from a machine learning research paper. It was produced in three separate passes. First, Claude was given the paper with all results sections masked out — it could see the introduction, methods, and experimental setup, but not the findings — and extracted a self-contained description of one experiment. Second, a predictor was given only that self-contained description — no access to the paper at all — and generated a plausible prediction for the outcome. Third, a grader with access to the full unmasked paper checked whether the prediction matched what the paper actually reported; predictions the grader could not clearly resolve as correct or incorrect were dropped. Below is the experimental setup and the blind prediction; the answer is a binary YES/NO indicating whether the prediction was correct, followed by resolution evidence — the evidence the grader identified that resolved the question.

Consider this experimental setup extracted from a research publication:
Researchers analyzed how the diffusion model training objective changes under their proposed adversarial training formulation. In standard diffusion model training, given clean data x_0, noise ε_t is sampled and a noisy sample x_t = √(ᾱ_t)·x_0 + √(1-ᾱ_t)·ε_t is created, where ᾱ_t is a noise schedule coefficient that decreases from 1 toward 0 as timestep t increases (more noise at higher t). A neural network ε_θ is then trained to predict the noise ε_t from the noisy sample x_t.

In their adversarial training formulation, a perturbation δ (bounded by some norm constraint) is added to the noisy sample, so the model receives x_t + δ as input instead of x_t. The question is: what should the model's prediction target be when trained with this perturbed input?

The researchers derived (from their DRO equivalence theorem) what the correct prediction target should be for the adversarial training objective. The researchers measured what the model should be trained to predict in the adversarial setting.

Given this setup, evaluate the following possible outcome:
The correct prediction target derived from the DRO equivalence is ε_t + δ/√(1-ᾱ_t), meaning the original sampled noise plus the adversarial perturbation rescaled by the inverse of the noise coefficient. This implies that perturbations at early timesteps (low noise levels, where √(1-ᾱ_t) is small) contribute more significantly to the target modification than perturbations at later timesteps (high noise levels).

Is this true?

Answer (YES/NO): YES